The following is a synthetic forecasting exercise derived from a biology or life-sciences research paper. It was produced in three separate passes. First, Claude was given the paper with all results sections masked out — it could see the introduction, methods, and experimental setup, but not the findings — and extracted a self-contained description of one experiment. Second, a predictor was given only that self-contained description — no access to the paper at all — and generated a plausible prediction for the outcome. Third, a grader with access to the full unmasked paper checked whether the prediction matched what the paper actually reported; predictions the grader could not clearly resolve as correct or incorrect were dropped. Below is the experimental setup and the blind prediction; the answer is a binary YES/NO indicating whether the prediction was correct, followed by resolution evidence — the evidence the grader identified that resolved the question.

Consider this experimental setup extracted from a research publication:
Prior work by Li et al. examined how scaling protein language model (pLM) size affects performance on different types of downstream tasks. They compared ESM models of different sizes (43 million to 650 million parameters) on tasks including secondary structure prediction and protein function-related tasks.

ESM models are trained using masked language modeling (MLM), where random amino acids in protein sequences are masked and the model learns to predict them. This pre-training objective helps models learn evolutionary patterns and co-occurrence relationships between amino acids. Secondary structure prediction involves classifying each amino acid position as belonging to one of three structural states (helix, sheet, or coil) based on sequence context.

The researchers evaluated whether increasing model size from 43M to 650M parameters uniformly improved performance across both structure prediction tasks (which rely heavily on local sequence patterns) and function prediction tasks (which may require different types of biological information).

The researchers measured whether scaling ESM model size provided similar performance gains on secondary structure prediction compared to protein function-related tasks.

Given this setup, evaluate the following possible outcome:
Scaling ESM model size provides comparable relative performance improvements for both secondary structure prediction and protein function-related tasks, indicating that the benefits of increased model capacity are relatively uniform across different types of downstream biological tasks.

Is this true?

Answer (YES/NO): NO